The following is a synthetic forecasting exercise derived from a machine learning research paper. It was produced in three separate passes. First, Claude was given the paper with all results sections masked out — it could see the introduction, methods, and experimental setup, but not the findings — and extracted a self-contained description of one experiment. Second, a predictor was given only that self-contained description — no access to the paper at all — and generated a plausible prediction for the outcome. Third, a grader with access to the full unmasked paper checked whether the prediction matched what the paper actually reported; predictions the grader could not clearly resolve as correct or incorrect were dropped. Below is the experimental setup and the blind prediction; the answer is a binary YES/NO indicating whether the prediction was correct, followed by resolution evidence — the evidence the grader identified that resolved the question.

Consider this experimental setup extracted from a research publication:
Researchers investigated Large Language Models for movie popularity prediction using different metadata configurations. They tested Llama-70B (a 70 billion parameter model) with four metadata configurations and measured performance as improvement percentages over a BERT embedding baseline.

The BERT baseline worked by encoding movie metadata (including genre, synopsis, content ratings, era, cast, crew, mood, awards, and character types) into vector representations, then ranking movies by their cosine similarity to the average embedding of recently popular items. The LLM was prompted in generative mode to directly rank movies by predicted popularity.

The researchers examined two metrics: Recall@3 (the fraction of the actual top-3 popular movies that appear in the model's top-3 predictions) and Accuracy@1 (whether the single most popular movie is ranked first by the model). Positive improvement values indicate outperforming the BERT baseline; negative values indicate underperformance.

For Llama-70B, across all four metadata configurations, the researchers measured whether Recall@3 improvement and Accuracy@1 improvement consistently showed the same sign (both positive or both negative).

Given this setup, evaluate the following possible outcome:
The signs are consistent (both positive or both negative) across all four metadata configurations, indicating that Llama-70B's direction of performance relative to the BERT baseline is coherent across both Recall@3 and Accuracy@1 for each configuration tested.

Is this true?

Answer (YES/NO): NO